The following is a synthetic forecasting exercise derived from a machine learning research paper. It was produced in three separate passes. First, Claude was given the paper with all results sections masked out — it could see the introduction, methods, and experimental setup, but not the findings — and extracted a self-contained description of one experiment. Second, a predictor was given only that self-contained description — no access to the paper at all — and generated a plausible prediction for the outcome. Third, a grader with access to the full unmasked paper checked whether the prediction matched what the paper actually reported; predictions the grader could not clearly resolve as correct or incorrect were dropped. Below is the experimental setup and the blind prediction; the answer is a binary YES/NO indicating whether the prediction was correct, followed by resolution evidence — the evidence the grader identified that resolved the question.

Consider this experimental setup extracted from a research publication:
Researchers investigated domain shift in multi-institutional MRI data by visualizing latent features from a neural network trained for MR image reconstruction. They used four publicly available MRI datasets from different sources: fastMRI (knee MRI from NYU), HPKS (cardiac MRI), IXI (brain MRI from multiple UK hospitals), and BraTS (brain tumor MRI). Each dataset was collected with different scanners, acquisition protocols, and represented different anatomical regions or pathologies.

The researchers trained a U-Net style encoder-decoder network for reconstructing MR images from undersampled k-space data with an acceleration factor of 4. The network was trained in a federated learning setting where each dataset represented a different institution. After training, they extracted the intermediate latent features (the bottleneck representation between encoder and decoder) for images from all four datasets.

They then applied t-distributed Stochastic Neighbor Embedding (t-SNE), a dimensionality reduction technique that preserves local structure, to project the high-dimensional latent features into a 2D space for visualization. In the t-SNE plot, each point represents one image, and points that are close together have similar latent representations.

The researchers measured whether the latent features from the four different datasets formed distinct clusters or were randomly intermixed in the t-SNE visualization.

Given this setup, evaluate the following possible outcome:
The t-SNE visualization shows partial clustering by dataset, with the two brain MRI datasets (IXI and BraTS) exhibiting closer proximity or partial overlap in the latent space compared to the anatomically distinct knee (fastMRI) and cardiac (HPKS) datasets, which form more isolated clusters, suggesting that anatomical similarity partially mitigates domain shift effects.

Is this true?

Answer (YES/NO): NO